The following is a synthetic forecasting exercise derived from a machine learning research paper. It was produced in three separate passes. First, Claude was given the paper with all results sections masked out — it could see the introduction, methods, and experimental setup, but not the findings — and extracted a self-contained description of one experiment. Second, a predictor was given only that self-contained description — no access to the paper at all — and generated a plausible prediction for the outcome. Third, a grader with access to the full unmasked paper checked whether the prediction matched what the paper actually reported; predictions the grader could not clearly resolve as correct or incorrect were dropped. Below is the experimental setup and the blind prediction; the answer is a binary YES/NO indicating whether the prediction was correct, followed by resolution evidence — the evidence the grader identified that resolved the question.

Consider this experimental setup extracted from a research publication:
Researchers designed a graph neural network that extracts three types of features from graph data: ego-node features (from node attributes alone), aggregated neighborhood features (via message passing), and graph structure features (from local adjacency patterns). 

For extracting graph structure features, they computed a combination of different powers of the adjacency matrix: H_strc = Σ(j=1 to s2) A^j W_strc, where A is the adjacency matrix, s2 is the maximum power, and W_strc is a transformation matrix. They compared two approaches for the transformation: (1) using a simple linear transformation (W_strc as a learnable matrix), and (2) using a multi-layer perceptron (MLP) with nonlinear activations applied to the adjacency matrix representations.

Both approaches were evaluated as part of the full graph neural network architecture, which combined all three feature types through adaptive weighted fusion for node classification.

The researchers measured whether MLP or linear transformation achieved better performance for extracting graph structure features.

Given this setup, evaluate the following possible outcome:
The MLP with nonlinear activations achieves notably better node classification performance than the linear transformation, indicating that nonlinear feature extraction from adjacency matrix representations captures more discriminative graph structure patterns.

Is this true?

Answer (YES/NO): NO